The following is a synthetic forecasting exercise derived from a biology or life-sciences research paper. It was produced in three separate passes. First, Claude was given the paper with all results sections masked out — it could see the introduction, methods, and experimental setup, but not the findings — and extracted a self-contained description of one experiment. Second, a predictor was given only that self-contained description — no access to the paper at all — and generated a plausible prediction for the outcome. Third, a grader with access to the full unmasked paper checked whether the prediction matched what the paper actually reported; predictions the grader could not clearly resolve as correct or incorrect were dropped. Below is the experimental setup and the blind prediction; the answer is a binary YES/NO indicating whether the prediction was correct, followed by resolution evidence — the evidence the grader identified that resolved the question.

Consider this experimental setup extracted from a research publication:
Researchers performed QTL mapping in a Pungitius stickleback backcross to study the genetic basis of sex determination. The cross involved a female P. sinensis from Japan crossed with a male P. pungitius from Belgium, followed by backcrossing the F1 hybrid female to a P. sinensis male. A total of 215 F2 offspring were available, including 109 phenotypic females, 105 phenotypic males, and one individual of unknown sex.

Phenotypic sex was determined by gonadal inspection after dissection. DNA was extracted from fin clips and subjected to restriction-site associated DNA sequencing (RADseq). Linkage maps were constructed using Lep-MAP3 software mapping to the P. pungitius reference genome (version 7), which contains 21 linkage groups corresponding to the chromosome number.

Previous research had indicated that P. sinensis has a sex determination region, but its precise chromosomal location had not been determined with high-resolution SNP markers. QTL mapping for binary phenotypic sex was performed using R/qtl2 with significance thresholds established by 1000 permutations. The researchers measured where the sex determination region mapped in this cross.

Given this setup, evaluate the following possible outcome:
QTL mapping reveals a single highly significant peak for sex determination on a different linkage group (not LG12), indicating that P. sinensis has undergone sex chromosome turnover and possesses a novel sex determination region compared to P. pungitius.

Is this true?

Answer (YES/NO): NO